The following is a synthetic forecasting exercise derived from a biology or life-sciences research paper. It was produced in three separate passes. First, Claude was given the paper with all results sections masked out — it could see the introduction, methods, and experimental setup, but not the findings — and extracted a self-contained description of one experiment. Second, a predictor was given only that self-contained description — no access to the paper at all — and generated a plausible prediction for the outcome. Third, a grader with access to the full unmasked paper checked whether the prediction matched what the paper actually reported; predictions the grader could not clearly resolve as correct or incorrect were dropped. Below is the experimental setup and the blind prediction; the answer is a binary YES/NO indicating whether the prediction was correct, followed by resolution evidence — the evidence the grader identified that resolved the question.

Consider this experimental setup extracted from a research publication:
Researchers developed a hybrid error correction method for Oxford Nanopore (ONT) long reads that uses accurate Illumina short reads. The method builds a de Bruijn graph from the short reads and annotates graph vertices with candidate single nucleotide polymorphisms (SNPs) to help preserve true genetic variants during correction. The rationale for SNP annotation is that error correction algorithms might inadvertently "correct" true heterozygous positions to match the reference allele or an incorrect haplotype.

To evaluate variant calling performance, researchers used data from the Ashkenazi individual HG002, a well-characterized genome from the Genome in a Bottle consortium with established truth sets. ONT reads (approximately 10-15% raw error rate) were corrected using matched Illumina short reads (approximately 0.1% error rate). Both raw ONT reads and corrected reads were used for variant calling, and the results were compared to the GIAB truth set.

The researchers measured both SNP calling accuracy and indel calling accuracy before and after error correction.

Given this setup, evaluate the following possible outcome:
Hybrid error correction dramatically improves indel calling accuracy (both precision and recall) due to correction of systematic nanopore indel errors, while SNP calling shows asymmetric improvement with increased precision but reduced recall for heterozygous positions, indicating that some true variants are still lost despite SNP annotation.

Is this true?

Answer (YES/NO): NO